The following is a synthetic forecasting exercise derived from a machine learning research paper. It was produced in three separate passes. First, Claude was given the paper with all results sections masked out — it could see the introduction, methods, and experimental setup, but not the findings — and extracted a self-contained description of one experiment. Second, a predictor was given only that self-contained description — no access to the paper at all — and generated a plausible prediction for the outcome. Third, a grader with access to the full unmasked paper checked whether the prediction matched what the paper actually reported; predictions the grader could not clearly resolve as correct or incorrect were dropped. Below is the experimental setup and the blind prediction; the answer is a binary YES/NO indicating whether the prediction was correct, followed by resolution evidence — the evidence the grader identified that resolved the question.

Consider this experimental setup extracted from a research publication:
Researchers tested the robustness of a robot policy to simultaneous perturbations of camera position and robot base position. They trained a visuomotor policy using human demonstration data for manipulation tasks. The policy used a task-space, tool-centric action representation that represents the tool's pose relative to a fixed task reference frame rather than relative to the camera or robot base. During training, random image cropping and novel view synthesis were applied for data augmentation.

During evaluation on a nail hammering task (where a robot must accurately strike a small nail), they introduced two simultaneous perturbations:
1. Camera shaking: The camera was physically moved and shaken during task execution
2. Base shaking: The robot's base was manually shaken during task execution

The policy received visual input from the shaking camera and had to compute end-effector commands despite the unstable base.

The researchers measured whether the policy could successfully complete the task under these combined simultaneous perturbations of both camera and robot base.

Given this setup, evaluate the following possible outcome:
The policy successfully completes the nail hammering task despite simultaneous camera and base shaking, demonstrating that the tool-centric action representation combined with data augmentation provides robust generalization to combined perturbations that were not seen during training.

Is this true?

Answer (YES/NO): YES